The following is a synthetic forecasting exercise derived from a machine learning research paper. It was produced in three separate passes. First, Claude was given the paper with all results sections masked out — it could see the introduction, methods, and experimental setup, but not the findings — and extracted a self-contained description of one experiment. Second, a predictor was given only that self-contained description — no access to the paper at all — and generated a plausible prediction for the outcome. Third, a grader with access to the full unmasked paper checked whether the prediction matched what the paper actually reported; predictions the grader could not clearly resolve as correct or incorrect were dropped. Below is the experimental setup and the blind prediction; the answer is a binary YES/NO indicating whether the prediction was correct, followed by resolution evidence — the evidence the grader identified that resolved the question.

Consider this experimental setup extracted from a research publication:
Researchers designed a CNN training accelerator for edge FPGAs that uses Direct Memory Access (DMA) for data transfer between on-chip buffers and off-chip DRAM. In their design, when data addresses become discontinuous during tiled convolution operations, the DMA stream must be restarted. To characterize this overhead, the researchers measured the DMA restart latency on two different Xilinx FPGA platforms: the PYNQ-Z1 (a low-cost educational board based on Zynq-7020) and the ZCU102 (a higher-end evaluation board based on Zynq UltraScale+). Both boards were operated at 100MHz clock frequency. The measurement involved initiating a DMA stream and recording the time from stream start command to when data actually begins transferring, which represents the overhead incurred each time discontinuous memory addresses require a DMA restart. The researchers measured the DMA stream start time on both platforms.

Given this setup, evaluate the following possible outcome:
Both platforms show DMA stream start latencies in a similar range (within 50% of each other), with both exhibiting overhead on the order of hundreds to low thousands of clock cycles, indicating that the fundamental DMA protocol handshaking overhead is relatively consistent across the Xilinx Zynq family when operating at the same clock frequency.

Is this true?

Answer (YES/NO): YES